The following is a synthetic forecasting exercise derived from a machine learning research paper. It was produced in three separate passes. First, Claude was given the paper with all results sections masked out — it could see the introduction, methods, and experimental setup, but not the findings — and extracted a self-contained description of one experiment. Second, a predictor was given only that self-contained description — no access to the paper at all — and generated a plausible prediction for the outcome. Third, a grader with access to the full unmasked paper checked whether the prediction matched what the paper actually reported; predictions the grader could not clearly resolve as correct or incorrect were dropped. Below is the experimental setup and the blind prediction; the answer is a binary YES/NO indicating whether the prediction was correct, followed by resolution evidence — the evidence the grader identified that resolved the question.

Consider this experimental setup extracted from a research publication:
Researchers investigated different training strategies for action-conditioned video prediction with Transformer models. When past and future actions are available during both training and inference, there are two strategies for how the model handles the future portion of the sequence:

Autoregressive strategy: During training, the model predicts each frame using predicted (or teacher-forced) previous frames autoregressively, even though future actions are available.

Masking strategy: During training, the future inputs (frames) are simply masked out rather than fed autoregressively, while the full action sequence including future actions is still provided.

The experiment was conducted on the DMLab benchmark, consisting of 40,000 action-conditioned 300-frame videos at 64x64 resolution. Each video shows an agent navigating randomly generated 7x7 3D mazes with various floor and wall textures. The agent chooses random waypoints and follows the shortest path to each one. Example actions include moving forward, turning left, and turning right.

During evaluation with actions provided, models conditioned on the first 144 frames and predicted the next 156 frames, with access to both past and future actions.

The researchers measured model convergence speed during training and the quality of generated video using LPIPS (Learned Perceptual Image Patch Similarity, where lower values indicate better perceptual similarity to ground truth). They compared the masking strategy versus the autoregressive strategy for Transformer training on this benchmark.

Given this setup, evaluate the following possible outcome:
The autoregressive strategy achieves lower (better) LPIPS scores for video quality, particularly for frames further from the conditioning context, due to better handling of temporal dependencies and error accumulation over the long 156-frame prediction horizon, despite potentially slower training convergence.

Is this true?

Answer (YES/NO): NO